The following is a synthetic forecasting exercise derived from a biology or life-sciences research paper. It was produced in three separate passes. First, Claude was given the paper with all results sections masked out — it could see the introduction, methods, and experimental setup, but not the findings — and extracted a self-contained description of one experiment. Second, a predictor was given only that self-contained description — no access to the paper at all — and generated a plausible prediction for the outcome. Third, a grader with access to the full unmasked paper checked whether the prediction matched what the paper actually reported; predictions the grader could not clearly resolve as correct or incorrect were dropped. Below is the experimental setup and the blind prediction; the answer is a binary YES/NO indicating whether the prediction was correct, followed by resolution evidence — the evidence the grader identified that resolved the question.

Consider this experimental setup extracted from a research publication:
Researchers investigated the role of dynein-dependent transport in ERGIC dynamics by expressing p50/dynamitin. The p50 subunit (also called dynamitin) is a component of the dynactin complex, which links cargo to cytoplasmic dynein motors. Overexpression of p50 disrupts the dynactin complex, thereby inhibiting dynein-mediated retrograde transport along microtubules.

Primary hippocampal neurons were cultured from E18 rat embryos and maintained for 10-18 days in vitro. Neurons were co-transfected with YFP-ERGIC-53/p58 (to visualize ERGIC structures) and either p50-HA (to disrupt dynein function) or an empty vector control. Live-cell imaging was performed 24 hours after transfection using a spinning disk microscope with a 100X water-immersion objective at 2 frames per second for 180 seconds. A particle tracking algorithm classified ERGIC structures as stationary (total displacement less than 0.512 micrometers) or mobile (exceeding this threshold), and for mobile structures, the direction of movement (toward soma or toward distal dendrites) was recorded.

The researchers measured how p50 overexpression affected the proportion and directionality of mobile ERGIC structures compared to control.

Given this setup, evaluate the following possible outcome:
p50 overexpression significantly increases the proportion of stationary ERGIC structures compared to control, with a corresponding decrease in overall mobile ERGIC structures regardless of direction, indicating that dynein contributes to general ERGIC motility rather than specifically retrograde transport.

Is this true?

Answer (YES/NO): NO